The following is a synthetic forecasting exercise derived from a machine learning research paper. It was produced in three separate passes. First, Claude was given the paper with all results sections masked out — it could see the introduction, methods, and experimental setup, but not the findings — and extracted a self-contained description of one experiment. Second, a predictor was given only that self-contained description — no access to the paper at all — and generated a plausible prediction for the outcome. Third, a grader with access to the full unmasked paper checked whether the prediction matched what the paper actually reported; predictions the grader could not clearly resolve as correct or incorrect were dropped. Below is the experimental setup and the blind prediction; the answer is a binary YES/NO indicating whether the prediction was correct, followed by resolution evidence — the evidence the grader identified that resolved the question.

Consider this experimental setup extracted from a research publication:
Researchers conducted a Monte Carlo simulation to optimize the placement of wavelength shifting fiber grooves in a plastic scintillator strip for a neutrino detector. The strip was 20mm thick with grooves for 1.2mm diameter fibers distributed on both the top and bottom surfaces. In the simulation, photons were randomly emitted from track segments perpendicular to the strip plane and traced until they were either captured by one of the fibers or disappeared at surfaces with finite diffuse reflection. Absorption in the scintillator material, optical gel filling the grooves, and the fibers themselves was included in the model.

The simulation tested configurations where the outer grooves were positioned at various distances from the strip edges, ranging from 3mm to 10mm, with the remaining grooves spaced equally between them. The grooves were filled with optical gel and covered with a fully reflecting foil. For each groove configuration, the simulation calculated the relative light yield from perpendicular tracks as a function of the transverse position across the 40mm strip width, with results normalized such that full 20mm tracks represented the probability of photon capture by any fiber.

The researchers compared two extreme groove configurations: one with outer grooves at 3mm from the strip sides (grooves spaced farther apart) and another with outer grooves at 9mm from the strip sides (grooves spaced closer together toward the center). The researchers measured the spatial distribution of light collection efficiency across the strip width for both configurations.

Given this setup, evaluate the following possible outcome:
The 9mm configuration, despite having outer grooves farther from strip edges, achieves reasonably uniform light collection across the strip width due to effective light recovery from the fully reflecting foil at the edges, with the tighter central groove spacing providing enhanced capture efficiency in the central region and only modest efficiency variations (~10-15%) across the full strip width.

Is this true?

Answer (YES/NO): NO